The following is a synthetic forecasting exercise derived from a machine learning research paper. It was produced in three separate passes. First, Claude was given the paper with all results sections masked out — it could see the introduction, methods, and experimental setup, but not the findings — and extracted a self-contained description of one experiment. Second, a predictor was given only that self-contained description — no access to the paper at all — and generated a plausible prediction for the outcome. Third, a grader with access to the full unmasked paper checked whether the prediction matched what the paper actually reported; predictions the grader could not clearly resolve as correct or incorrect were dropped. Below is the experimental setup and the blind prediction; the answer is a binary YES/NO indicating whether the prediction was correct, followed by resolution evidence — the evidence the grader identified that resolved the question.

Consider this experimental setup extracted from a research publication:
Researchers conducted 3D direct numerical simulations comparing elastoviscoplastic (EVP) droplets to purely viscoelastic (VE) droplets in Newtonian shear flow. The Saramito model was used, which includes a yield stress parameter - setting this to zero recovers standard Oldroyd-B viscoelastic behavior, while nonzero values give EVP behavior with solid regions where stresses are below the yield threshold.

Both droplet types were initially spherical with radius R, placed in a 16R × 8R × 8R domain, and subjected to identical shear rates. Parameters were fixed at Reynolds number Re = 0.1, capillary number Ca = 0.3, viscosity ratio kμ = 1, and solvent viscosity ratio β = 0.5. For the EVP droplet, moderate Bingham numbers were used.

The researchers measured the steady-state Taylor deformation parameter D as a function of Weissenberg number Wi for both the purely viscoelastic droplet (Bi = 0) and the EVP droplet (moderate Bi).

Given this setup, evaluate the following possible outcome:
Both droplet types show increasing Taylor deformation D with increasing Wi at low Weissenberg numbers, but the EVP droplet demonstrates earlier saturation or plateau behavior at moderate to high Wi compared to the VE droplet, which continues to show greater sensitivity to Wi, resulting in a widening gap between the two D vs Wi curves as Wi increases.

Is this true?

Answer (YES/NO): NO